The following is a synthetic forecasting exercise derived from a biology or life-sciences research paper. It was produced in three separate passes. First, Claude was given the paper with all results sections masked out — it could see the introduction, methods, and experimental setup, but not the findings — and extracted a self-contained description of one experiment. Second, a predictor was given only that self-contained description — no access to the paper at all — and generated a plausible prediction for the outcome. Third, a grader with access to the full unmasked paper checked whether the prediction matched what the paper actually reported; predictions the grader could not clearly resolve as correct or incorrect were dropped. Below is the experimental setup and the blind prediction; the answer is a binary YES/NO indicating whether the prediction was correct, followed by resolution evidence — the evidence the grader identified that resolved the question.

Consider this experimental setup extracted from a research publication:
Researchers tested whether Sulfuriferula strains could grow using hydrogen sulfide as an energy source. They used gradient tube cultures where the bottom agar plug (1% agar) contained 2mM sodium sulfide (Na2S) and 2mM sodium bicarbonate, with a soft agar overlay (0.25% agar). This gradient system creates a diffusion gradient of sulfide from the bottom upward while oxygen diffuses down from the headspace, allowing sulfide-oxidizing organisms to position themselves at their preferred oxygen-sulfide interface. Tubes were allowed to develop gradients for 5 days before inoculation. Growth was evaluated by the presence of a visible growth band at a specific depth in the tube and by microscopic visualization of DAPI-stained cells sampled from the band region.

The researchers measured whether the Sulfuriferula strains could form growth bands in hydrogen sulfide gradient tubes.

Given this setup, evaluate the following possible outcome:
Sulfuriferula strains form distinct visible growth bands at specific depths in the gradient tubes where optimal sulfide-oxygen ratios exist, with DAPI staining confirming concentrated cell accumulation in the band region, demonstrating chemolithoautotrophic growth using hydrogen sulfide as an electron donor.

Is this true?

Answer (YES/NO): YES